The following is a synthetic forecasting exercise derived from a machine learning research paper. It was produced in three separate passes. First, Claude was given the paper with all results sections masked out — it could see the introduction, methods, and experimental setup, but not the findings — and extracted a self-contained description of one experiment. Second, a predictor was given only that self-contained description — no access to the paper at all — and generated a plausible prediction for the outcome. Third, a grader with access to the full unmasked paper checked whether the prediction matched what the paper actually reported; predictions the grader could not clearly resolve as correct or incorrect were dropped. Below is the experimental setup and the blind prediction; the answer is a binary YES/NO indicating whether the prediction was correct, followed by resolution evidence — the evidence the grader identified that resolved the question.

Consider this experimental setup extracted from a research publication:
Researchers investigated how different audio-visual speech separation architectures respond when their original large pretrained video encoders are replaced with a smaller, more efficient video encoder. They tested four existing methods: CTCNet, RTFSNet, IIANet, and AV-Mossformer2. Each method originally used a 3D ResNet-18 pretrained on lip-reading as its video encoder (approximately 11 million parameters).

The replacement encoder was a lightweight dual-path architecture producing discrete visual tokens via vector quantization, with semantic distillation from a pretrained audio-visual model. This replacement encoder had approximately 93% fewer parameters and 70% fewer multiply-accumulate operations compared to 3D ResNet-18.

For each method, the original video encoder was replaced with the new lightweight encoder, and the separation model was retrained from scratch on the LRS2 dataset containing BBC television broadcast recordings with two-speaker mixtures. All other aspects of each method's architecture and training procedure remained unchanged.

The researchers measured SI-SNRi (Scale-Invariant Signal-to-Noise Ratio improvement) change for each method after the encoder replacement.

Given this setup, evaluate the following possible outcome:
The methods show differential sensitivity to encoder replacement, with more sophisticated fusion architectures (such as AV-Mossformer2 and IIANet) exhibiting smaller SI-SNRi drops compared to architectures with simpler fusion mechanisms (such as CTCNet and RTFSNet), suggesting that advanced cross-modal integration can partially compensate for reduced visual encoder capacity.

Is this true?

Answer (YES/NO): NO